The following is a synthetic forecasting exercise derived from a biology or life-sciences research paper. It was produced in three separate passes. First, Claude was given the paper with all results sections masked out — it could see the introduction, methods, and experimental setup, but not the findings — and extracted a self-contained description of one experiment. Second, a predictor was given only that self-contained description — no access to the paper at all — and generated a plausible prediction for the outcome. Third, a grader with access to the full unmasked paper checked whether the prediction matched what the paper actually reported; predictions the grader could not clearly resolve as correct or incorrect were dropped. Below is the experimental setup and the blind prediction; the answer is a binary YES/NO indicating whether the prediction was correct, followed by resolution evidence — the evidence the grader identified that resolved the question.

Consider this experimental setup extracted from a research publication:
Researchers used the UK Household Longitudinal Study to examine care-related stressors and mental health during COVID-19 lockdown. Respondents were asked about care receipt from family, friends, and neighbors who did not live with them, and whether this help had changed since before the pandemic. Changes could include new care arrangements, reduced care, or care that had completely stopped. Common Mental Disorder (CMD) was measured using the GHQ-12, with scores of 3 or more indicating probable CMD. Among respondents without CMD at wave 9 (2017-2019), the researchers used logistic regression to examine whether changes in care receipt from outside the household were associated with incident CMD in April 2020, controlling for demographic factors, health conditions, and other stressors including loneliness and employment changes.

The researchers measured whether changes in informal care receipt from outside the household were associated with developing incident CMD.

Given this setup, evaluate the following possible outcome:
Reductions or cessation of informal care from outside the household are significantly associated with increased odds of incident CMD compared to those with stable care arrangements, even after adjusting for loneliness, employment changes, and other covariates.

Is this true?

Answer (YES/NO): YES